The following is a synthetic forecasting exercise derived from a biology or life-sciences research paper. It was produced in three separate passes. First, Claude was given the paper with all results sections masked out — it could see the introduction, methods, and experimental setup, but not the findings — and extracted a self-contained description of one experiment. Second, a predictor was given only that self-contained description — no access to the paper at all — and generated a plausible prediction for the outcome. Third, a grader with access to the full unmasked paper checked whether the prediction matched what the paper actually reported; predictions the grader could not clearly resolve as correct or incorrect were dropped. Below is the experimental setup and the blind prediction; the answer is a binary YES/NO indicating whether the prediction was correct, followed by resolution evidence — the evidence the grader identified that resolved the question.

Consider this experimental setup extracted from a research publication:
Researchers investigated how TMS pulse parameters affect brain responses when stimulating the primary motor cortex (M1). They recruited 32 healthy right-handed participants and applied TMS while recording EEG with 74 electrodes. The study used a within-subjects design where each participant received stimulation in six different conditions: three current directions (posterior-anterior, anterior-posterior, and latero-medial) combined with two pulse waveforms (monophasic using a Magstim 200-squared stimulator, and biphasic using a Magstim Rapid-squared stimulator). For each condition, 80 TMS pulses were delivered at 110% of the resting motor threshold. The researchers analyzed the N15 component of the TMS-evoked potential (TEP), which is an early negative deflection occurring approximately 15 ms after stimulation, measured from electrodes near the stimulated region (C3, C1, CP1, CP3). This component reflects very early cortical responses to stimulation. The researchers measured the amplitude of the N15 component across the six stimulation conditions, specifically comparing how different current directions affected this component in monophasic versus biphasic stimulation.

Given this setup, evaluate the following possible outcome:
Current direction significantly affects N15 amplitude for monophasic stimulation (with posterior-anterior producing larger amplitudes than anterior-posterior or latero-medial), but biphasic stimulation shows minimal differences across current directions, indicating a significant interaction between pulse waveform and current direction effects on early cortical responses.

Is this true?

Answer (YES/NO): NO